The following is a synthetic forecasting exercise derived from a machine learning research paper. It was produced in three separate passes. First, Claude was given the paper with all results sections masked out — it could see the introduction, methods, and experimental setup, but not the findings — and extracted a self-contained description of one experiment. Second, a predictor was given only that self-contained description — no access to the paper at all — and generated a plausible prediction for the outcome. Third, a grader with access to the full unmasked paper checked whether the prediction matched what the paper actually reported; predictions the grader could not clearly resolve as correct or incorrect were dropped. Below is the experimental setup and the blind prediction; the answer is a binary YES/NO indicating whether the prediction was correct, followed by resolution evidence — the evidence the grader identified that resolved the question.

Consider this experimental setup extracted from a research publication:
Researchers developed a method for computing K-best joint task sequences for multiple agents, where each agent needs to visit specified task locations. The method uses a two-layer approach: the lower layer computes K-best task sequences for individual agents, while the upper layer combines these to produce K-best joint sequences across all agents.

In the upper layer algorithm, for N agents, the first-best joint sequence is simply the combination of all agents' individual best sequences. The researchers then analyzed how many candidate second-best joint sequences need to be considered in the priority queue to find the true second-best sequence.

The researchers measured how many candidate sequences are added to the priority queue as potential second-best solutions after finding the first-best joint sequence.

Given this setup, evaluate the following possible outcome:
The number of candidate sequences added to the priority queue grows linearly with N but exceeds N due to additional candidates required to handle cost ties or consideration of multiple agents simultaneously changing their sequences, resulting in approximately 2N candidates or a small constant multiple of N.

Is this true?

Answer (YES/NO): NO